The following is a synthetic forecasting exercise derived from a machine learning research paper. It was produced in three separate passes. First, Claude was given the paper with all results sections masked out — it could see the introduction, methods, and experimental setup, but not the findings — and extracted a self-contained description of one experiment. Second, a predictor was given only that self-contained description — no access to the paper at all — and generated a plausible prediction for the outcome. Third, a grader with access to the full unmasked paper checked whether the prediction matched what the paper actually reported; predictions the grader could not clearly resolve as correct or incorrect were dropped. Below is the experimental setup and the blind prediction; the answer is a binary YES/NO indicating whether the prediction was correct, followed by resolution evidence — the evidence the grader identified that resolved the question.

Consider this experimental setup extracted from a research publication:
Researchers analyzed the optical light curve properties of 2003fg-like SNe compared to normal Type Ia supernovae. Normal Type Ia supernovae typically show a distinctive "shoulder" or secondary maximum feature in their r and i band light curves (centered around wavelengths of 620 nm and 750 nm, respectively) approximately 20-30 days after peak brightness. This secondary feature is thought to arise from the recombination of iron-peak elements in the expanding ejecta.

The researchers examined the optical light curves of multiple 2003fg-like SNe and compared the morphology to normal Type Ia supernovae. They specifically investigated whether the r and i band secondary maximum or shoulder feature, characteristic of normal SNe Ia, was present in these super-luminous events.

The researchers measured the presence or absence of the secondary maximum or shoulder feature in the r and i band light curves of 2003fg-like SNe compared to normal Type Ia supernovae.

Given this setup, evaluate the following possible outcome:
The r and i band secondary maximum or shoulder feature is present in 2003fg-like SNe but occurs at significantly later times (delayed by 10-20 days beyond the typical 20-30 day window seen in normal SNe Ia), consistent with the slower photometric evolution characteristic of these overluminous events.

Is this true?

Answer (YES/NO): NO